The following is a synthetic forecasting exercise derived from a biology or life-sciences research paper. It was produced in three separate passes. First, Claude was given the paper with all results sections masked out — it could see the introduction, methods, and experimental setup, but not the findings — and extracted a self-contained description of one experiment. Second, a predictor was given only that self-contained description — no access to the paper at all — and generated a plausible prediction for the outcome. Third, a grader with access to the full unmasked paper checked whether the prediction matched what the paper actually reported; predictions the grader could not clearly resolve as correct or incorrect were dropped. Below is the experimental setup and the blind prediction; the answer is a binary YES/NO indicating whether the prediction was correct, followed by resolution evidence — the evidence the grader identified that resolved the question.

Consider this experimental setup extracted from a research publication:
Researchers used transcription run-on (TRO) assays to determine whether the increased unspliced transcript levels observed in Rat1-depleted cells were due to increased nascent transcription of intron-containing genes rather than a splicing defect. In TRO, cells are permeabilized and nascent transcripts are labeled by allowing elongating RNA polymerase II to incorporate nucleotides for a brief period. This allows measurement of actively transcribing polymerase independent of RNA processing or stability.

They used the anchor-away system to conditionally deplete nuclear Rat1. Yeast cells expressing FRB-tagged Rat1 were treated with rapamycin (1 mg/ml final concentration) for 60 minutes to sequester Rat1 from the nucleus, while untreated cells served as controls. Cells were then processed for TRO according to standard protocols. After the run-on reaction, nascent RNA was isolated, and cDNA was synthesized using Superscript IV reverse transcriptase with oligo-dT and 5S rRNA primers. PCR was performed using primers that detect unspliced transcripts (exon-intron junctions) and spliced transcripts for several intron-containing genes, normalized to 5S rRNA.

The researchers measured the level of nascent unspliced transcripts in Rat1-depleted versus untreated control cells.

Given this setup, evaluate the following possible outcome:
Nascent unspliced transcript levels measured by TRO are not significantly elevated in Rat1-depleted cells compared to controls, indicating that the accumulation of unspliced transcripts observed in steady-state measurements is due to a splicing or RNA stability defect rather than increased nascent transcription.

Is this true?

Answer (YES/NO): NO